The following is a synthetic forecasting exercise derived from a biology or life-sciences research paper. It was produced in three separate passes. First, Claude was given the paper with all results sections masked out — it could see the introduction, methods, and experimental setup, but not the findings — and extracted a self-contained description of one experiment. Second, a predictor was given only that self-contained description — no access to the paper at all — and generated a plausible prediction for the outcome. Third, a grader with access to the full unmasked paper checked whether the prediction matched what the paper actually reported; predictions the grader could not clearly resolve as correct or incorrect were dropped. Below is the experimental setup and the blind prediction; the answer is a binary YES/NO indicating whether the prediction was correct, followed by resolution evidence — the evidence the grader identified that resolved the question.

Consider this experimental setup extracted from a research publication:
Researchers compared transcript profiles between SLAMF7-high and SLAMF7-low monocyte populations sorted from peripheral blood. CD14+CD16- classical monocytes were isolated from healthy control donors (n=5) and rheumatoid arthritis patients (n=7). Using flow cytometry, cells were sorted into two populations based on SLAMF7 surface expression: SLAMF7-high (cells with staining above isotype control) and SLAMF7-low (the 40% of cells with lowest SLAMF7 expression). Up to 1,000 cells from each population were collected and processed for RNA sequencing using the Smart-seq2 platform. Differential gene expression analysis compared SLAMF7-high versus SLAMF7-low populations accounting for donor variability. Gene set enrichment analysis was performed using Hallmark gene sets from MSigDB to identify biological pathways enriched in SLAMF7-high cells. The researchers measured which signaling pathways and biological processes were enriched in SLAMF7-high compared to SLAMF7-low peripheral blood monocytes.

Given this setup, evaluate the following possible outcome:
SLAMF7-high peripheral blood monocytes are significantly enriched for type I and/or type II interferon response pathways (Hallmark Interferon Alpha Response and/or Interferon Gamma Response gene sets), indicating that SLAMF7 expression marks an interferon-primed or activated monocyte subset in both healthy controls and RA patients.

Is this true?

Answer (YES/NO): YES